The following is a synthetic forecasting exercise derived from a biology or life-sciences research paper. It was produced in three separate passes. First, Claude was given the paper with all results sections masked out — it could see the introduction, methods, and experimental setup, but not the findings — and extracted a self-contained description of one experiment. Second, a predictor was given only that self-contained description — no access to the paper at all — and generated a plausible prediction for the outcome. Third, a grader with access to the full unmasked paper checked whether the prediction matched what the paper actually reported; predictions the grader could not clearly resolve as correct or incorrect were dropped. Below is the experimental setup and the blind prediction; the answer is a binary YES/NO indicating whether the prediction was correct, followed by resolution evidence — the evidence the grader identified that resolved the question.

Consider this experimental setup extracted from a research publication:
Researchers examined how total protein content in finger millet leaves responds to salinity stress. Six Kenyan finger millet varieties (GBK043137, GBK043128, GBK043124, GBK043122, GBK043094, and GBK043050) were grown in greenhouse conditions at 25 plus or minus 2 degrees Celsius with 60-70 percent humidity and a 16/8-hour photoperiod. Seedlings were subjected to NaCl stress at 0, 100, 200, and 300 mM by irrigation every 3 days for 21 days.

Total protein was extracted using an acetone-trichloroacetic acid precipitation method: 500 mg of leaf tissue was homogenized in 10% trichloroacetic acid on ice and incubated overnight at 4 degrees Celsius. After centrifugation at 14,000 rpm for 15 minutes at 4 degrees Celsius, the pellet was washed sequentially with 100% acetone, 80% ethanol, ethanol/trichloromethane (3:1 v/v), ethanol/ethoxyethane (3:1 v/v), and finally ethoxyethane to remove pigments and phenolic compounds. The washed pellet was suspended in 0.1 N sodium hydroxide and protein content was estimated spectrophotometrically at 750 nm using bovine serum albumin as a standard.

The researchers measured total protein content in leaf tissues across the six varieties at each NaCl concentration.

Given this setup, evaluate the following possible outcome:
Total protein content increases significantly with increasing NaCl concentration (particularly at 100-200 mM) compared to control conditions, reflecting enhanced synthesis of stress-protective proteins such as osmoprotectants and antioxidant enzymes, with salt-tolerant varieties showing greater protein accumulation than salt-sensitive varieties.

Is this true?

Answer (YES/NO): NO